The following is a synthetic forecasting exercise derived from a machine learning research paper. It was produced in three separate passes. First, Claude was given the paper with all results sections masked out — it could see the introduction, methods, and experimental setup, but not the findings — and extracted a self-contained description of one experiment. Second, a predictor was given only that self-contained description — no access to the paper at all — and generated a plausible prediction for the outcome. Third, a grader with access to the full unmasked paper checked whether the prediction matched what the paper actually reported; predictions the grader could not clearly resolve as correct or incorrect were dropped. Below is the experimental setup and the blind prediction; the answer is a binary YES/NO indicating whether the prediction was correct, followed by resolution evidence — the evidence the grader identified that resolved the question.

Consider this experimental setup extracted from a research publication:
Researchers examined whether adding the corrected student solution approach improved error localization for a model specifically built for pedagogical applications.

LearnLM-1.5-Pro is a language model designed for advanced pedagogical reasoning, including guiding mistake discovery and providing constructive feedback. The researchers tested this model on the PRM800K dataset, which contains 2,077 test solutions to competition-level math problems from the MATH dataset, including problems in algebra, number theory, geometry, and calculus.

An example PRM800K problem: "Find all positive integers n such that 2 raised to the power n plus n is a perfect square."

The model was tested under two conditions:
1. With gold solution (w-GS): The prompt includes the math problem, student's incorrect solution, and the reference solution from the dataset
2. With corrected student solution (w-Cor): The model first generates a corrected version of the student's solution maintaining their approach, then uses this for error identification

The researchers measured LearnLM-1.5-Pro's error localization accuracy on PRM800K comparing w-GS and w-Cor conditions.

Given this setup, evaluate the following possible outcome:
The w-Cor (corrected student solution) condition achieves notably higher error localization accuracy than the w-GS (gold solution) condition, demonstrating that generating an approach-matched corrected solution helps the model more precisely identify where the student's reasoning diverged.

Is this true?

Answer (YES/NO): NO